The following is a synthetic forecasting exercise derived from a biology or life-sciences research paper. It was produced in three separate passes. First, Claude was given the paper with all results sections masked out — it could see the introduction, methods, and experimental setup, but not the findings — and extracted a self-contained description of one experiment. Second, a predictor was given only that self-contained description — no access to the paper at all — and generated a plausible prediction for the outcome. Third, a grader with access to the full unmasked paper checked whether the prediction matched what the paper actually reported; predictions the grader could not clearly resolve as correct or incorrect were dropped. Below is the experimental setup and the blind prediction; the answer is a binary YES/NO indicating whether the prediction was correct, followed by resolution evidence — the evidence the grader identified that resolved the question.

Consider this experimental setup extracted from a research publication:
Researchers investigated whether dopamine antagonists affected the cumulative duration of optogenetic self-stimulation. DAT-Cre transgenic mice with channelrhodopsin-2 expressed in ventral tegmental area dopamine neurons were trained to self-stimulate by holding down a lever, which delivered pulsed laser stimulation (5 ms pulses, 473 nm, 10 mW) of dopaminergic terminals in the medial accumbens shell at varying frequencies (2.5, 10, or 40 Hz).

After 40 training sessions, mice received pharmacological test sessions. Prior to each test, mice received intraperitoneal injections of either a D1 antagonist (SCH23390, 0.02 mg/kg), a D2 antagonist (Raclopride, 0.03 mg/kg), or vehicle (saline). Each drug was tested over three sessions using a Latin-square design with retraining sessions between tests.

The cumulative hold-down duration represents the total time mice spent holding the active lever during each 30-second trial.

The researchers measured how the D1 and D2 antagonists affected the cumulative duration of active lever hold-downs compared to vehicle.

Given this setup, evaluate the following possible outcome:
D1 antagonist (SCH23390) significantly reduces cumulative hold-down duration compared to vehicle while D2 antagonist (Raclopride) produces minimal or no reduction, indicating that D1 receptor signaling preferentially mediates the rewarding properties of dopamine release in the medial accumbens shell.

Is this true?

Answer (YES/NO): NO